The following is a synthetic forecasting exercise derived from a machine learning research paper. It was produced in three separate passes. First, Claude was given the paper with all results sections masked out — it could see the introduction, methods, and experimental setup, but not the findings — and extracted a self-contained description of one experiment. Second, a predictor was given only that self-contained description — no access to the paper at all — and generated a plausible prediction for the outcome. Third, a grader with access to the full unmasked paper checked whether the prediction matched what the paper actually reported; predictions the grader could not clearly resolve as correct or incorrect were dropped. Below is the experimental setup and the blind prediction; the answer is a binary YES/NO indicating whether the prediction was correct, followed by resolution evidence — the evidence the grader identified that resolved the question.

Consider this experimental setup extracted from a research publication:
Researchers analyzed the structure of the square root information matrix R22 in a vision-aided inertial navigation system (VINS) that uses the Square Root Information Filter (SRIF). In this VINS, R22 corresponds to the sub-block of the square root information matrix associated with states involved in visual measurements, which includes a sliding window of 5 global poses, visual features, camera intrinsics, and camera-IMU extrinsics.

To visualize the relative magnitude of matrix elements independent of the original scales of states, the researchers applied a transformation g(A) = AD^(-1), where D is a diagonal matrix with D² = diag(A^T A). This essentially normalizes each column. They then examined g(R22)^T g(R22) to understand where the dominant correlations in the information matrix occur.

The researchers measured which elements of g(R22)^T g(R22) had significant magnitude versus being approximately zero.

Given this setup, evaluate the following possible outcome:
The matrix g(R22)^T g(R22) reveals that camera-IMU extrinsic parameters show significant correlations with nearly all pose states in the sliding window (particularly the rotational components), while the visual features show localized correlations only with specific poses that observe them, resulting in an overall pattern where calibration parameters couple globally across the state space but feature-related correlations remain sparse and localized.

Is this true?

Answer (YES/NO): NO